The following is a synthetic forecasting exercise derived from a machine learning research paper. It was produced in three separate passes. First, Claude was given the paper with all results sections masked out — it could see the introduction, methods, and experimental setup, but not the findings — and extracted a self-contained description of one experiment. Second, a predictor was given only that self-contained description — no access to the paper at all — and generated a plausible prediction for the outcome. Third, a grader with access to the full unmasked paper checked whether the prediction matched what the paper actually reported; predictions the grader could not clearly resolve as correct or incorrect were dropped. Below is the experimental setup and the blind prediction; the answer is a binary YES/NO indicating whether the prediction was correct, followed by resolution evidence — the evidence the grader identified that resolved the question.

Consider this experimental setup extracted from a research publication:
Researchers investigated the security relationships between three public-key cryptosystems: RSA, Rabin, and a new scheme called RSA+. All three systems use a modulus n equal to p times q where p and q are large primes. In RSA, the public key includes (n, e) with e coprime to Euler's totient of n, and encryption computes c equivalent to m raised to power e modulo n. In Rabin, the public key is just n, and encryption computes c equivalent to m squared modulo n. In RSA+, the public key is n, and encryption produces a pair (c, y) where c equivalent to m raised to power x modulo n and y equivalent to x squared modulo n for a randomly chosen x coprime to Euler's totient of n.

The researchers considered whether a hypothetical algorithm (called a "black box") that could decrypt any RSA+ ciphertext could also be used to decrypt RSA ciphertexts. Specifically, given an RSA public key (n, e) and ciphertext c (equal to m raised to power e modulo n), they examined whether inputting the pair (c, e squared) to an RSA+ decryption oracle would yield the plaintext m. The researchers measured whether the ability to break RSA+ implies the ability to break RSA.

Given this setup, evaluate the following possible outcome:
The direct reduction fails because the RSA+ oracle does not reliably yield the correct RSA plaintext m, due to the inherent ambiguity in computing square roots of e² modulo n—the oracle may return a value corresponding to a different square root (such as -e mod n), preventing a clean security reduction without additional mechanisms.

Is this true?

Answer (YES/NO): NO